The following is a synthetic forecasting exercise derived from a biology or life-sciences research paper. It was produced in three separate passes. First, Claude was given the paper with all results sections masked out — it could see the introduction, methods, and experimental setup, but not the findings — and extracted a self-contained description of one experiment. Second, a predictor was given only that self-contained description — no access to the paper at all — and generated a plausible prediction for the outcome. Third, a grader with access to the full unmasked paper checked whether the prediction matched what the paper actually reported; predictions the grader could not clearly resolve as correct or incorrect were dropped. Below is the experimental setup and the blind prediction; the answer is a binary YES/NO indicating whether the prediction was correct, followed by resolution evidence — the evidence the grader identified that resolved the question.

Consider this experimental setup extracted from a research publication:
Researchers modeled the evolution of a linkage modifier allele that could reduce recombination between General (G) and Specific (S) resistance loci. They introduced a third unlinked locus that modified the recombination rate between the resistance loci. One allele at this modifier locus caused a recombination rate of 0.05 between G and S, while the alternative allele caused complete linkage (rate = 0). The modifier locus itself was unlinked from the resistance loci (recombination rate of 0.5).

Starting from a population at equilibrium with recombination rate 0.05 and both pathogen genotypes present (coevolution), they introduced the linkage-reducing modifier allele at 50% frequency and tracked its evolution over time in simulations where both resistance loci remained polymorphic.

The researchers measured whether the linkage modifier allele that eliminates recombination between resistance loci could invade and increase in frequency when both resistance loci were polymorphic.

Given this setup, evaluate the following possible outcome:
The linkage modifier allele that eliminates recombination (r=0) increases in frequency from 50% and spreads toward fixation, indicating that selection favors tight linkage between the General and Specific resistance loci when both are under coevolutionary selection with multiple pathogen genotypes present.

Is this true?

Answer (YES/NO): YES